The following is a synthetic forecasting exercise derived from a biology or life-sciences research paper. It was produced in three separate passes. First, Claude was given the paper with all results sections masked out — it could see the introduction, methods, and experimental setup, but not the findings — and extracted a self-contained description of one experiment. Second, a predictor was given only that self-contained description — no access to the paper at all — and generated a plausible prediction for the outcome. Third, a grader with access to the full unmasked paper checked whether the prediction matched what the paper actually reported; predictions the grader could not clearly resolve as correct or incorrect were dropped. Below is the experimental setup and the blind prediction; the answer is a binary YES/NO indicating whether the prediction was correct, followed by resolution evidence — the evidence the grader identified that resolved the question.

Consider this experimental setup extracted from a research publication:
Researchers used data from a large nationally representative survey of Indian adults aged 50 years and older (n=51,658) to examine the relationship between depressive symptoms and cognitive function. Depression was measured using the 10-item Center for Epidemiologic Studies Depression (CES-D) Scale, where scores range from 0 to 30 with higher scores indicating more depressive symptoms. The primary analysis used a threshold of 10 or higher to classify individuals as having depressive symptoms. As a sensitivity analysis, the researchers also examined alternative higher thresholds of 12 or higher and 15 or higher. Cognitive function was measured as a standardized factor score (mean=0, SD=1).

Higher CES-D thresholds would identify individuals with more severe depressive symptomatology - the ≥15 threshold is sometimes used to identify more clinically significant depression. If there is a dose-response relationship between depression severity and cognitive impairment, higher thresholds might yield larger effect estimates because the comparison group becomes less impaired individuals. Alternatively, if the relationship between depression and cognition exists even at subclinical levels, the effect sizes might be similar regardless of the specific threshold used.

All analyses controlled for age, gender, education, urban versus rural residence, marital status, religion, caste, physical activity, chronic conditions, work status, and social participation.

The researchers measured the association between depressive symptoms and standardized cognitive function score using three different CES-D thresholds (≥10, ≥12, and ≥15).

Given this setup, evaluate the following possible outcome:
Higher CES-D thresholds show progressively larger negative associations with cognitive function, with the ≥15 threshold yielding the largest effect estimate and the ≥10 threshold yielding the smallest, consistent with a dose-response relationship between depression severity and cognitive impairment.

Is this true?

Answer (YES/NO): YES